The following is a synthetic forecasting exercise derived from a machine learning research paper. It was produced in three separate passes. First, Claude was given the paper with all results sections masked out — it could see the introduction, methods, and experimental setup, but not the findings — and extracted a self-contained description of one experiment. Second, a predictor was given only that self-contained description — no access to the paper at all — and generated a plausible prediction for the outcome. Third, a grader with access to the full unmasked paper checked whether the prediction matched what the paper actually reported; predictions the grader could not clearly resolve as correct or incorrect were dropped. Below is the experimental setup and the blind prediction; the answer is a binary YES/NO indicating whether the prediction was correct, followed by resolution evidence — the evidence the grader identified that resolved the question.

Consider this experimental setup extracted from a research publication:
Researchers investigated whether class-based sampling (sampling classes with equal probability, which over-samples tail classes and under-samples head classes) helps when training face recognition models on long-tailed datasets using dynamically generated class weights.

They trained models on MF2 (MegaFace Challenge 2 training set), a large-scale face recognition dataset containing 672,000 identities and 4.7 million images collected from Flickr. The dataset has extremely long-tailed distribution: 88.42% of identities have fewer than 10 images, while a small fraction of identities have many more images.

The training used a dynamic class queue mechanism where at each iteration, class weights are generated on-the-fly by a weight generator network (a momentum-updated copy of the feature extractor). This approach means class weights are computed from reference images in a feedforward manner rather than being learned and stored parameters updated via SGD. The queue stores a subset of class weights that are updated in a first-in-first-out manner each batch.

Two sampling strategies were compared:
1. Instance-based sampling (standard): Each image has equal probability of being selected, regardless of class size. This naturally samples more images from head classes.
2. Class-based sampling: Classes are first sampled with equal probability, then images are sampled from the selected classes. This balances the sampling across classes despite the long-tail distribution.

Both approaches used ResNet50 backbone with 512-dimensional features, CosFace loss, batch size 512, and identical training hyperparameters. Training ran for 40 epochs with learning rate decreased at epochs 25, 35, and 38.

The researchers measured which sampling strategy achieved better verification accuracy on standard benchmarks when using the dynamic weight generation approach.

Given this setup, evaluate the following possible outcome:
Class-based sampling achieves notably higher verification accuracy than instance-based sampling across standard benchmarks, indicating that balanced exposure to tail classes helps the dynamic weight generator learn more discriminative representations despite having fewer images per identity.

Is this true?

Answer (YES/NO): NO